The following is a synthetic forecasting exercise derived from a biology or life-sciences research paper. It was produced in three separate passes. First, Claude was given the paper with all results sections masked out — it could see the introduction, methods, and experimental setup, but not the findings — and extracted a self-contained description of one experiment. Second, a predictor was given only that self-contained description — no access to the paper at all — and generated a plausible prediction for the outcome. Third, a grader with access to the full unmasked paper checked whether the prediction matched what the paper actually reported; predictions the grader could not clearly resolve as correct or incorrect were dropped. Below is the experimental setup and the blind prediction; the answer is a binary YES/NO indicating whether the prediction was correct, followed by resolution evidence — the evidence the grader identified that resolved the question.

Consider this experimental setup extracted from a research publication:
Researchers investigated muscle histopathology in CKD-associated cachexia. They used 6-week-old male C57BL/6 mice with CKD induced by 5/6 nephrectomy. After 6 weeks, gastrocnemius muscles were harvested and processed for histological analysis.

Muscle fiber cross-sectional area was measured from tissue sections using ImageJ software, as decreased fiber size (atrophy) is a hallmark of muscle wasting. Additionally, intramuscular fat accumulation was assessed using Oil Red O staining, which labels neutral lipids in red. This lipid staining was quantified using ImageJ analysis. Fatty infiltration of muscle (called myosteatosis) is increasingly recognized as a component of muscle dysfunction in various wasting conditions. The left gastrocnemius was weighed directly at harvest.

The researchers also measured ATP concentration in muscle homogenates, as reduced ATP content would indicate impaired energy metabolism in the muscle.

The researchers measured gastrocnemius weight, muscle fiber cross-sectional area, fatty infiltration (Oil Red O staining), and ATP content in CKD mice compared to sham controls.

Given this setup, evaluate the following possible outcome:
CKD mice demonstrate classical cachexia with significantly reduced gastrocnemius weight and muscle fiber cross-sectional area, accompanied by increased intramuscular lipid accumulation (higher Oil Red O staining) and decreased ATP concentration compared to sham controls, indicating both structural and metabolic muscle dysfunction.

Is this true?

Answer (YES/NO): YES